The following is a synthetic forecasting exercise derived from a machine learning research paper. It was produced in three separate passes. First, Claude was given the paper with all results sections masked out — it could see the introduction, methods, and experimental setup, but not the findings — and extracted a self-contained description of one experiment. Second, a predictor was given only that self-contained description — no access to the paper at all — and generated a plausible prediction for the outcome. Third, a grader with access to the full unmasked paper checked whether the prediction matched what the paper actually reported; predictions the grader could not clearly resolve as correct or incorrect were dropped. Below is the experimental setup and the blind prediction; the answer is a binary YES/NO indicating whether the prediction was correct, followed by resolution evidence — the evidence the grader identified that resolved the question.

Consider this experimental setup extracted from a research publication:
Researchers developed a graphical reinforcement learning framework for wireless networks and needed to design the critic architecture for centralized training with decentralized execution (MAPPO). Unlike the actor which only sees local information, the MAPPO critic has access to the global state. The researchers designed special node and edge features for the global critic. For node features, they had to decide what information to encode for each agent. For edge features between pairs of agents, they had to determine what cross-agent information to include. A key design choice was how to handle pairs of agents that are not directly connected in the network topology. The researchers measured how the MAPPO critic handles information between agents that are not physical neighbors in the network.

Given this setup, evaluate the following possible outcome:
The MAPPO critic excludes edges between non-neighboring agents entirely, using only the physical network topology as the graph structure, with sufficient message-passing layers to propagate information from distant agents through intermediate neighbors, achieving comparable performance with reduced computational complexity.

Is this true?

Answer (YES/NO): NO